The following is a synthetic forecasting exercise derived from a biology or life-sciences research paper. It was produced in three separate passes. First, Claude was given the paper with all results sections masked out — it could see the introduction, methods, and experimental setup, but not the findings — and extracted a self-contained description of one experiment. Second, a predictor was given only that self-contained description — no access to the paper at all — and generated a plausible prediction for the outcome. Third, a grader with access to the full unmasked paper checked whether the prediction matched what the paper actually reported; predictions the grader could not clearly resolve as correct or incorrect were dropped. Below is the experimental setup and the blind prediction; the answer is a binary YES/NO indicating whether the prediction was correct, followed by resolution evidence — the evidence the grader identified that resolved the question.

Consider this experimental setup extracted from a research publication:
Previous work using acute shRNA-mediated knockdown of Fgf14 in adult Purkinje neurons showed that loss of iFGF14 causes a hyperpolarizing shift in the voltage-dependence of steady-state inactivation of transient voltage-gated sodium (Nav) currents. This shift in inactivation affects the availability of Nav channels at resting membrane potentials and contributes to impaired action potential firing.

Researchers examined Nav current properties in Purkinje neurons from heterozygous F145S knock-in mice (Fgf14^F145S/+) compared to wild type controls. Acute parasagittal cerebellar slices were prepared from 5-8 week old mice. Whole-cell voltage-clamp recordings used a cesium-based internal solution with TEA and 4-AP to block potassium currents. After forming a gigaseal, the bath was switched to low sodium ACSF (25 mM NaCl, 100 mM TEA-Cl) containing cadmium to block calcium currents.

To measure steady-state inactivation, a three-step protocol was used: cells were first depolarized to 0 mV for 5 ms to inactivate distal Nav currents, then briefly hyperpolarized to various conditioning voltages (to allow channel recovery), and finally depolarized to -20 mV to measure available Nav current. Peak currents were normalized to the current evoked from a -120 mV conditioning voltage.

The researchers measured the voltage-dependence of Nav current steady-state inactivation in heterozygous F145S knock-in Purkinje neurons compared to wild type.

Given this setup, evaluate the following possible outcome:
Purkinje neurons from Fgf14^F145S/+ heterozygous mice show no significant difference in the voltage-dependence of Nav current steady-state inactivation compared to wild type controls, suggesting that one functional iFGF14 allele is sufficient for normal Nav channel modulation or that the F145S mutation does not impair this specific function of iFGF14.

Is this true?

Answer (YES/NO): NO